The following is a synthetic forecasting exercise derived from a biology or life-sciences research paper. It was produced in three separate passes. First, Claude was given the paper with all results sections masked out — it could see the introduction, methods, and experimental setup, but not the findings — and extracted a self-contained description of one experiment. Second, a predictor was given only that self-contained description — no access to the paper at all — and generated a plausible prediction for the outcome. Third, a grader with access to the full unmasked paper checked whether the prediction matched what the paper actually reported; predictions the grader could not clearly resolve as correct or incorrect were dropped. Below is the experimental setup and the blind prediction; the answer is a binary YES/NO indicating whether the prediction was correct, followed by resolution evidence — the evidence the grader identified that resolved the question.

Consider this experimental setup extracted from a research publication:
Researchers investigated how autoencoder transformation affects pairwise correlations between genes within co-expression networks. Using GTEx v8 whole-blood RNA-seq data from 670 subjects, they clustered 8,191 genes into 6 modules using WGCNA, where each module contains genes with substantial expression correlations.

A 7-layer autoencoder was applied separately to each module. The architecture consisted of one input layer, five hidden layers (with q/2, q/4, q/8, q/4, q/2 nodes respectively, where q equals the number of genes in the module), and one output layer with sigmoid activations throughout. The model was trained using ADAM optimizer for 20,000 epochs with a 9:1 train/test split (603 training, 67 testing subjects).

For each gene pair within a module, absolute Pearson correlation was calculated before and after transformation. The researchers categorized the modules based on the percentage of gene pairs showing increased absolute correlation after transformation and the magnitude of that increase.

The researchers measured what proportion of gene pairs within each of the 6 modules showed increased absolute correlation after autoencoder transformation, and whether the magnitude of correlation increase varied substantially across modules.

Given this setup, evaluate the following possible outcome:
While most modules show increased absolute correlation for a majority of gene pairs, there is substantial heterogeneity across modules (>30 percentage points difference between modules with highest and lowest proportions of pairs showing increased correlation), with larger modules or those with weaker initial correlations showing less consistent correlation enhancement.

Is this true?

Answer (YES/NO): NO